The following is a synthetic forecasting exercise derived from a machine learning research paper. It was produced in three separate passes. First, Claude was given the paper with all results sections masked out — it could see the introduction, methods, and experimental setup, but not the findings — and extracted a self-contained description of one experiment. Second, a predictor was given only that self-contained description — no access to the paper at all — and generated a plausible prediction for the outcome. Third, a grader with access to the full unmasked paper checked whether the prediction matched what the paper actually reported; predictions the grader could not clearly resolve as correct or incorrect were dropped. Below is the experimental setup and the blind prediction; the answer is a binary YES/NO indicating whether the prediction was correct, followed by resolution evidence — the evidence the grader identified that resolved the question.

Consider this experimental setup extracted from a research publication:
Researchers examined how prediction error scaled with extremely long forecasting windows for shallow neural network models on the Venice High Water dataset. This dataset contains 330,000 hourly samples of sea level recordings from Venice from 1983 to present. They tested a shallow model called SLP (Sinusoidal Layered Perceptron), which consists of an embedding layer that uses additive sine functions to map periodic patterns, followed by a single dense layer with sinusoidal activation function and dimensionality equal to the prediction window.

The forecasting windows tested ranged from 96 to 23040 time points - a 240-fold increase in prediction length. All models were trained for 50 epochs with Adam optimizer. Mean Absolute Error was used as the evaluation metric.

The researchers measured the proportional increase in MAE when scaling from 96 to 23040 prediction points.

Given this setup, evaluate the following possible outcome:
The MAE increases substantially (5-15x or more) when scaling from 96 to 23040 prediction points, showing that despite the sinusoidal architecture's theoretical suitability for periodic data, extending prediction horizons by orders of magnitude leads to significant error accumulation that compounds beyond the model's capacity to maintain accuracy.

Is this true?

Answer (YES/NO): NO